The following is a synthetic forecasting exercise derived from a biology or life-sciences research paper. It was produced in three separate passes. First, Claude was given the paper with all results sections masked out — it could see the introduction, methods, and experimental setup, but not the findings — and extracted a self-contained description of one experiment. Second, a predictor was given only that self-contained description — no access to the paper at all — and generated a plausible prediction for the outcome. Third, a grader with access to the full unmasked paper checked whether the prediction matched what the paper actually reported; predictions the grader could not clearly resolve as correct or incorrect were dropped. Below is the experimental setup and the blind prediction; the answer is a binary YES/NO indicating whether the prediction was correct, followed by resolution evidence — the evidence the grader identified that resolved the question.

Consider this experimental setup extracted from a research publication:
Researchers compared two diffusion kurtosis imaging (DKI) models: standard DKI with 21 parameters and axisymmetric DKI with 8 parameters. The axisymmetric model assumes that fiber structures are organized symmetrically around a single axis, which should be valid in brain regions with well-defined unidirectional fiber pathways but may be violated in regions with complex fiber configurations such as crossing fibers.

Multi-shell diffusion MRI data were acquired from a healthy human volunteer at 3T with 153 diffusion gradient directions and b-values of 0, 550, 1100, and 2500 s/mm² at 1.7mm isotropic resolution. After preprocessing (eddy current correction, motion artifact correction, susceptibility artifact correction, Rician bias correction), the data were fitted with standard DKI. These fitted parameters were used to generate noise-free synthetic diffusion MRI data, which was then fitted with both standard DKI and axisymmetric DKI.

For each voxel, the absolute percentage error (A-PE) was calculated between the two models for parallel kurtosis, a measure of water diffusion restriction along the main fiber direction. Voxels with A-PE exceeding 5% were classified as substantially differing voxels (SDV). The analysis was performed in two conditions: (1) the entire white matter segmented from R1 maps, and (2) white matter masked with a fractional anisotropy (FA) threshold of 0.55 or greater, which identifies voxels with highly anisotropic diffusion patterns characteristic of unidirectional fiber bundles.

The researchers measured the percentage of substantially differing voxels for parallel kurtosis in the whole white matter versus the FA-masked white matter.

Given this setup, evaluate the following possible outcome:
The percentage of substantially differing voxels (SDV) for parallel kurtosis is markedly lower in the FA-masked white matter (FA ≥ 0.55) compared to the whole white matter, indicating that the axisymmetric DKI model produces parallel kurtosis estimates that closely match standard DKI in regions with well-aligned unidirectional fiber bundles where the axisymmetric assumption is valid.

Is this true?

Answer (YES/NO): YES